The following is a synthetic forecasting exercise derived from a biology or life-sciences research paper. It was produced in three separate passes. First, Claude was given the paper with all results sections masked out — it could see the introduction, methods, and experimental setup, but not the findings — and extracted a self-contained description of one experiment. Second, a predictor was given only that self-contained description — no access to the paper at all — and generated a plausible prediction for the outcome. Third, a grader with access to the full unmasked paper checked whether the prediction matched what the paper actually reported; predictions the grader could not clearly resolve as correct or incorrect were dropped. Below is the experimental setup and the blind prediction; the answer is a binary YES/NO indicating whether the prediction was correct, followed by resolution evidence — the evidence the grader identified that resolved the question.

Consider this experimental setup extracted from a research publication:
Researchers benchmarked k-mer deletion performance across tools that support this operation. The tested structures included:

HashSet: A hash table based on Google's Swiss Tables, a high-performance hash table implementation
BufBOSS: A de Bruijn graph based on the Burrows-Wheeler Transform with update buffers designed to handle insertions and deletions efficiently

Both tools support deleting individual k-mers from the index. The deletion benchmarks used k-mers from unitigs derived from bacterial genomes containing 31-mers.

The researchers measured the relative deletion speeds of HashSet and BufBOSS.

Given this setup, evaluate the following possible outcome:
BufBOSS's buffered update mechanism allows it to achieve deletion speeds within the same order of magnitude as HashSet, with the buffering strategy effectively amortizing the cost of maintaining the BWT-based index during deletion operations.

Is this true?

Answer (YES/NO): NO